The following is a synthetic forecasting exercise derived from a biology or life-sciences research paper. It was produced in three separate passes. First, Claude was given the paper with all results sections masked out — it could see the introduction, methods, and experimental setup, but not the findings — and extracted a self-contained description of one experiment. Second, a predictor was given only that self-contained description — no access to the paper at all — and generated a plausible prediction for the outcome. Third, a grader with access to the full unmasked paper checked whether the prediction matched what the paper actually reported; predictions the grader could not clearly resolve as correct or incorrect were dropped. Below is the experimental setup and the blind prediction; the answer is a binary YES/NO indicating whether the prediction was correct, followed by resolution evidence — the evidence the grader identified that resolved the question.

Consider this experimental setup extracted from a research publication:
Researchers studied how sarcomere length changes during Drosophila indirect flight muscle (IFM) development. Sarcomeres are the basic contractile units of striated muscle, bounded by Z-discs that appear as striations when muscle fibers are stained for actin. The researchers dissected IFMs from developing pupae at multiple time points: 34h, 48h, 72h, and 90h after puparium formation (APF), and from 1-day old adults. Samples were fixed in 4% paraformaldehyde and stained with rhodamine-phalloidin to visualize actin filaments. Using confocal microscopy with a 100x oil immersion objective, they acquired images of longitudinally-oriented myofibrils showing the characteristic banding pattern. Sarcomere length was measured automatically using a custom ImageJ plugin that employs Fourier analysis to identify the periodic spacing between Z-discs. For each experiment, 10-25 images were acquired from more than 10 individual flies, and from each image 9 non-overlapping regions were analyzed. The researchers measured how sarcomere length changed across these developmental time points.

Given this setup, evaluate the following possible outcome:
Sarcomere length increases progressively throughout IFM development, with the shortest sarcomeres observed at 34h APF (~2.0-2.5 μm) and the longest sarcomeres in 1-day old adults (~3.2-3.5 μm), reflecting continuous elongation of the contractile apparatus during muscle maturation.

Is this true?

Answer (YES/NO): NO